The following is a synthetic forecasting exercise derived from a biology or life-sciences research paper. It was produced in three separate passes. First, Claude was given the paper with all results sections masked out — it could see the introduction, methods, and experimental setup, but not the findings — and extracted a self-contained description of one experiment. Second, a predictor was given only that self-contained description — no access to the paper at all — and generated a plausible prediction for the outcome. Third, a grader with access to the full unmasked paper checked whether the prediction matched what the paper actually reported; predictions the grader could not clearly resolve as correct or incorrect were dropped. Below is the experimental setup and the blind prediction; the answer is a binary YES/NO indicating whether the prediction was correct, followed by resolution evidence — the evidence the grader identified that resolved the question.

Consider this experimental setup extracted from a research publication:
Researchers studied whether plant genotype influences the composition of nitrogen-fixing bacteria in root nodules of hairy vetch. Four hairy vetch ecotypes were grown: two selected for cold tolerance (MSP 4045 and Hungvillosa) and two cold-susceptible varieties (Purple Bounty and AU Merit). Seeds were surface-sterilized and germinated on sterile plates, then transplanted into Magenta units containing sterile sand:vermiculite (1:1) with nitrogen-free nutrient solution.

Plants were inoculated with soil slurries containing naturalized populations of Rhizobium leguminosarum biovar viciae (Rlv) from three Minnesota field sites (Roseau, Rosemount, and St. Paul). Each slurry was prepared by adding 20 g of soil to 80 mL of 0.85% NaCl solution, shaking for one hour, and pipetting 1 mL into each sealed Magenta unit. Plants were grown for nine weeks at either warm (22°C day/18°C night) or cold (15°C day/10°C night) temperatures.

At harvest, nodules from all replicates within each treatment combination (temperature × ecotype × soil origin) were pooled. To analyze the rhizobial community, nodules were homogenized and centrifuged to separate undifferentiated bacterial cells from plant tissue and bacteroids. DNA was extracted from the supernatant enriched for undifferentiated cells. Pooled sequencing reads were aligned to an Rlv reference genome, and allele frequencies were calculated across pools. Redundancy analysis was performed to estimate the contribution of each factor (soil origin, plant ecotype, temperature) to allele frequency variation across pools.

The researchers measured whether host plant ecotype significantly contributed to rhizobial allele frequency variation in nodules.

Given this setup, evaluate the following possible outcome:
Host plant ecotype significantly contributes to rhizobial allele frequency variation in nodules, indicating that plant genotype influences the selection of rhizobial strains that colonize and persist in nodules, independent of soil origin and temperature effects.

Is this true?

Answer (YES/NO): NO